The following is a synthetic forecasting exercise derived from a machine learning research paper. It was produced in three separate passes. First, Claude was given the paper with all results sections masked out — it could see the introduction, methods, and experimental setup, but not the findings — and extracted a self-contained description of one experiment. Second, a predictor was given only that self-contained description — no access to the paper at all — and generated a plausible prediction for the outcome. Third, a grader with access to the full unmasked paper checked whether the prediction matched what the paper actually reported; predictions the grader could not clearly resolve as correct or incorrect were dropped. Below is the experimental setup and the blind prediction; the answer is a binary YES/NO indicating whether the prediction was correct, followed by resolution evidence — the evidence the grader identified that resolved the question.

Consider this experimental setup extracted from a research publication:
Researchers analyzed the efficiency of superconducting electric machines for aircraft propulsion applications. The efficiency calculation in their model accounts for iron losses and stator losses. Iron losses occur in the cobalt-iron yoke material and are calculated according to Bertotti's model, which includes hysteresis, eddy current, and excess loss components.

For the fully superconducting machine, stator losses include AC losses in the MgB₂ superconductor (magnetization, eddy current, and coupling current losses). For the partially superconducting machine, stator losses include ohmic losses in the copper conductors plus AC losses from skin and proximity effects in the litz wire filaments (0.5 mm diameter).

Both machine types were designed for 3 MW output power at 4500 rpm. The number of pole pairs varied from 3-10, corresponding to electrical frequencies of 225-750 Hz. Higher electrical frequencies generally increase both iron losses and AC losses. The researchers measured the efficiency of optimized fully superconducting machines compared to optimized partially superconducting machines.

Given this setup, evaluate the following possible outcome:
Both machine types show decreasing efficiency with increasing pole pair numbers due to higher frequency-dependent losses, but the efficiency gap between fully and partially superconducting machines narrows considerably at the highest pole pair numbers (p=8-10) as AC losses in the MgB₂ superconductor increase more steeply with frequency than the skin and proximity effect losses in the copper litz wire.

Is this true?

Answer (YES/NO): NO